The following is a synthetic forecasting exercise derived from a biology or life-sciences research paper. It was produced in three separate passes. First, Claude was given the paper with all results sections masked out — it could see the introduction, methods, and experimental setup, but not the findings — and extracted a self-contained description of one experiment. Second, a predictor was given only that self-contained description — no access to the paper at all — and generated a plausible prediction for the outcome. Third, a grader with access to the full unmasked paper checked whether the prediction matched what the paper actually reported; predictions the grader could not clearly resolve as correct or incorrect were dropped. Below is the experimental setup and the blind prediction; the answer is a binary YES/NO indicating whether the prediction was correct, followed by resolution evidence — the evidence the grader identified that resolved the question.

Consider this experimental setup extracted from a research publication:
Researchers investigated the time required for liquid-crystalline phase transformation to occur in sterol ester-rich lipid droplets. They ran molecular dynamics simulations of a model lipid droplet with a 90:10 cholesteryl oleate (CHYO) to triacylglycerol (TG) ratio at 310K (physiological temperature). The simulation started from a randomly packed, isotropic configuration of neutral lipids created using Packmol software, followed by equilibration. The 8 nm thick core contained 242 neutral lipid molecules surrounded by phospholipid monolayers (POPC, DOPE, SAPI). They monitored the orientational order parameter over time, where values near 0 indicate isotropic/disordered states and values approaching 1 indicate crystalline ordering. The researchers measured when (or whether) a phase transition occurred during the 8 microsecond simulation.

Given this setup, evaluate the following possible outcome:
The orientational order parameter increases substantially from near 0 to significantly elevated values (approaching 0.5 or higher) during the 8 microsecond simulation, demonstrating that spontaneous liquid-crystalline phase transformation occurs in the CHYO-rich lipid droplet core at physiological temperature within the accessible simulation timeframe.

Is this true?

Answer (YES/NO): YES